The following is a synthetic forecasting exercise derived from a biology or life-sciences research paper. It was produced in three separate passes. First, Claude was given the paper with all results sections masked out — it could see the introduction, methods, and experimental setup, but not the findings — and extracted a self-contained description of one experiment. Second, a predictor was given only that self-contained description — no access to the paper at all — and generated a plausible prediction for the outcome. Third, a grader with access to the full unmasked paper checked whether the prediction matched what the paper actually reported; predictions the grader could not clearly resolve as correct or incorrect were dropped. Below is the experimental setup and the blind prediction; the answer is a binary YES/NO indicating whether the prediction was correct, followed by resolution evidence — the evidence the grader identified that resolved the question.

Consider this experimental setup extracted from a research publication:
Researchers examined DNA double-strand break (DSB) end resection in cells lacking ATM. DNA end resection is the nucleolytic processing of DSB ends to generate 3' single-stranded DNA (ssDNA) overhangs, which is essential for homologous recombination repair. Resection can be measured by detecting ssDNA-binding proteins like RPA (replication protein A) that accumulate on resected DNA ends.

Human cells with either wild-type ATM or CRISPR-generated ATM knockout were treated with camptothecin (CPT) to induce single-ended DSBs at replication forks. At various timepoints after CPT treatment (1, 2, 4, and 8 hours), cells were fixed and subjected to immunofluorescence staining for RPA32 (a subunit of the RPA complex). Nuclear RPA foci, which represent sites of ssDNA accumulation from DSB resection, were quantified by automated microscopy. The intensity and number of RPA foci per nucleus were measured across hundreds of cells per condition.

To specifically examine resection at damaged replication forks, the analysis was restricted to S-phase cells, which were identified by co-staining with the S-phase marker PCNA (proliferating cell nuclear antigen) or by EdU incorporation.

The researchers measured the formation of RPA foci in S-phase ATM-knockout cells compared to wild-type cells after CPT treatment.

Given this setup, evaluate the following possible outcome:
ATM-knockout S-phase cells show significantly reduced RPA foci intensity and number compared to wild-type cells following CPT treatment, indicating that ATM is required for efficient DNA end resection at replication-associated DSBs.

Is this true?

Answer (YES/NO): NO